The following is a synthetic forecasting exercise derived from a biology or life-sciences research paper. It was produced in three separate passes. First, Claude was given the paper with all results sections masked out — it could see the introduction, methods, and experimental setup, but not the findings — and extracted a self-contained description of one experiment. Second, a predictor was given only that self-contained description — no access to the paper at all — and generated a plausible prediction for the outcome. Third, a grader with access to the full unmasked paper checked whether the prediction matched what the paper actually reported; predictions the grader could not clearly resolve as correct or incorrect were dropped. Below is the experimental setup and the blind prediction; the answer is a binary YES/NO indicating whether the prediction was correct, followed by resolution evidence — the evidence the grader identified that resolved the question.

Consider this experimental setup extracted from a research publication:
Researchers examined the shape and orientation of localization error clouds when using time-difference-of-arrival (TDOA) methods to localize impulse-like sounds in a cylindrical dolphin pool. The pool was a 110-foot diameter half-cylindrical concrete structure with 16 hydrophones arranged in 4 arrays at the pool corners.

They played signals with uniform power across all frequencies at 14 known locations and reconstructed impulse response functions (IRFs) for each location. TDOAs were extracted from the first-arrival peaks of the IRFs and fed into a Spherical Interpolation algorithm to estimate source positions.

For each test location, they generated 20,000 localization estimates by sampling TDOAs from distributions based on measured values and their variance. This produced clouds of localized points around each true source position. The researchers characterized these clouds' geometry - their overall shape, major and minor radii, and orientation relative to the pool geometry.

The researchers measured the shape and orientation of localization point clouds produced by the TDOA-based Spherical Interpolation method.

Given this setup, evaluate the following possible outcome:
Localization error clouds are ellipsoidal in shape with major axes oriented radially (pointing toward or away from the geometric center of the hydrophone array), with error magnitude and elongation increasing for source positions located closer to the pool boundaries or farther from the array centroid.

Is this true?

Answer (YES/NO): NO